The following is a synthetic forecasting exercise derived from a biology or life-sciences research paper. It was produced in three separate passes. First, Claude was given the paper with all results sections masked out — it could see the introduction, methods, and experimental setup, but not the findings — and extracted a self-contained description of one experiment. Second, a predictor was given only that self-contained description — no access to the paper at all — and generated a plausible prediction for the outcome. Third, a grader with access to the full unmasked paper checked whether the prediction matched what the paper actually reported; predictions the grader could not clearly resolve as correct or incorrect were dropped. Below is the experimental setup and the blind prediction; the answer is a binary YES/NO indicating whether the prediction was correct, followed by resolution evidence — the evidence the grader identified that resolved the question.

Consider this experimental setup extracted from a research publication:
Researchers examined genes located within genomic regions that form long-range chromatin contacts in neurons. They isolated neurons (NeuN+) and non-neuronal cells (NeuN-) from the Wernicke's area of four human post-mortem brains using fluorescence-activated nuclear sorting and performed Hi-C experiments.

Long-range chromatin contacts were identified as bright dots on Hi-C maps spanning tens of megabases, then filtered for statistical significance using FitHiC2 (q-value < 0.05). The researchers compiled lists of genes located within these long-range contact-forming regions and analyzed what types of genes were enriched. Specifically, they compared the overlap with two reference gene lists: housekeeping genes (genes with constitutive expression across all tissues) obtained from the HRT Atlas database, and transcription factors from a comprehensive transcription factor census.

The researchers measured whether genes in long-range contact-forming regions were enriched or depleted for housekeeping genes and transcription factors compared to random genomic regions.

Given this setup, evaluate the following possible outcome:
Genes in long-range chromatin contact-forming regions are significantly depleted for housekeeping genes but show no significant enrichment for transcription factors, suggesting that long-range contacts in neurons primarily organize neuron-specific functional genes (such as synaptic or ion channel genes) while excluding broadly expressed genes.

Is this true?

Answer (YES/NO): NO